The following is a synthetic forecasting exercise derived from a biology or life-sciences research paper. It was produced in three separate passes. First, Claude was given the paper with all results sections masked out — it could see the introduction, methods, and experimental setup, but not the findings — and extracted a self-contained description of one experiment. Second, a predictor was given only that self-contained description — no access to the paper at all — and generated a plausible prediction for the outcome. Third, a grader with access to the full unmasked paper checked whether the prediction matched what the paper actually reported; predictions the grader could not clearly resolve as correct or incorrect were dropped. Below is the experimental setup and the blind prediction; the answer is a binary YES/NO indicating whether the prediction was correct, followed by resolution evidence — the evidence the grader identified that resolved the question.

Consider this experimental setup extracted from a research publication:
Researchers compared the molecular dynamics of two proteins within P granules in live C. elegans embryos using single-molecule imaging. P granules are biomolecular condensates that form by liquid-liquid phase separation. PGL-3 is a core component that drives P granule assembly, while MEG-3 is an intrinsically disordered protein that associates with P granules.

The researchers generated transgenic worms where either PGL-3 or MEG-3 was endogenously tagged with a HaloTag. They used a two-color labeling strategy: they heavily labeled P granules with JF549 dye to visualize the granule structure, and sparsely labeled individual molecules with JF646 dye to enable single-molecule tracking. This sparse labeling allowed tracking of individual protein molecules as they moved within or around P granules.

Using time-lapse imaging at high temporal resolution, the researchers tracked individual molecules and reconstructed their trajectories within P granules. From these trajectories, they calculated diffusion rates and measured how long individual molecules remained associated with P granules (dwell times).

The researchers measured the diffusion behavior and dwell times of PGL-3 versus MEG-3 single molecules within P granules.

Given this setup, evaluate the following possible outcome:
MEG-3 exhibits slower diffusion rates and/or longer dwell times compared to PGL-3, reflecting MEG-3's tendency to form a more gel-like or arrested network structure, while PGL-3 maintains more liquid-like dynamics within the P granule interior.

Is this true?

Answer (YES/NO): YES